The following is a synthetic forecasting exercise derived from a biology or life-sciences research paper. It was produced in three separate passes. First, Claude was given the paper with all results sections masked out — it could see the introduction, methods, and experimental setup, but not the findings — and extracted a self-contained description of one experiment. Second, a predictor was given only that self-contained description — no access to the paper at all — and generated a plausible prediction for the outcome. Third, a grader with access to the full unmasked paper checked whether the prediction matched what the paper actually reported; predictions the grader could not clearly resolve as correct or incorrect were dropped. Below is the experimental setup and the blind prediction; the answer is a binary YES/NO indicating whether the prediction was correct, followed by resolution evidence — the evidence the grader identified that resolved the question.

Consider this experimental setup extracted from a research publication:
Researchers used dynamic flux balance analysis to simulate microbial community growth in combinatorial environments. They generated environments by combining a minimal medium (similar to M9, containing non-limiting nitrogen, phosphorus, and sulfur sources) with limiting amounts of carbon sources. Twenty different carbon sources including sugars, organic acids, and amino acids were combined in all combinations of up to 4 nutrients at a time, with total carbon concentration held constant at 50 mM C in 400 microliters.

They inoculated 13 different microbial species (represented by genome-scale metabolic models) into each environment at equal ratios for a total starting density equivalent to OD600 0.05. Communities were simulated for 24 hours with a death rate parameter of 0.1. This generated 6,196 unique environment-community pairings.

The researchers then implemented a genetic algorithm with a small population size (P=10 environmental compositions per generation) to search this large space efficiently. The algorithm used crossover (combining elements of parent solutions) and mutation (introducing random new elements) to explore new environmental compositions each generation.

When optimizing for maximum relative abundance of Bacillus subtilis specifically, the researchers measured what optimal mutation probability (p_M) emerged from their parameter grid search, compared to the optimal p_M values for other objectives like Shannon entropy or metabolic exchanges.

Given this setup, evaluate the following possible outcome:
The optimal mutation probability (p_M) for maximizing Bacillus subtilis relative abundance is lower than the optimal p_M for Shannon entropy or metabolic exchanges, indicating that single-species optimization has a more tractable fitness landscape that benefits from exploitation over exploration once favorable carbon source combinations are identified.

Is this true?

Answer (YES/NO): YES